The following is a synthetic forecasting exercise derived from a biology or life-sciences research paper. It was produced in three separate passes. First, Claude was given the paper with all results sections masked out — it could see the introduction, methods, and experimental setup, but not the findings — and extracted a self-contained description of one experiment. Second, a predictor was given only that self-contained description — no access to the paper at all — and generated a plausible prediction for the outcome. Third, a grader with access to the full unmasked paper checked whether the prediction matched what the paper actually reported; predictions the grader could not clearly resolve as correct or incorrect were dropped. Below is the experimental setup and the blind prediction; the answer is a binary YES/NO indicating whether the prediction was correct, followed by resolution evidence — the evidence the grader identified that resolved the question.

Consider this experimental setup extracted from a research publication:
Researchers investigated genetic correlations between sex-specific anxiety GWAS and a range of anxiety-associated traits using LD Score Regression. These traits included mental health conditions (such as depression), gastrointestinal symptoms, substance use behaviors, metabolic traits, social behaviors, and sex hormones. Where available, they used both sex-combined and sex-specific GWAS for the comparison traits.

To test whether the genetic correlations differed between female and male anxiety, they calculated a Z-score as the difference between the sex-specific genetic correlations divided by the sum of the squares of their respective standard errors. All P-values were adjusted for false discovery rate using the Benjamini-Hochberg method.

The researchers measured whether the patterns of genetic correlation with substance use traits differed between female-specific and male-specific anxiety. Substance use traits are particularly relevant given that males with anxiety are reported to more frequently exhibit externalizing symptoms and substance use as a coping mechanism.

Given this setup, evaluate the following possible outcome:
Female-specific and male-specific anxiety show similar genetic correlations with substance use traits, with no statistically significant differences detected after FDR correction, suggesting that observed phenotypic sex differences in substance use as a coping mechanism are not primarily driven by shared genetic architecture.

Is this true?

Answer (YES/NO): YES